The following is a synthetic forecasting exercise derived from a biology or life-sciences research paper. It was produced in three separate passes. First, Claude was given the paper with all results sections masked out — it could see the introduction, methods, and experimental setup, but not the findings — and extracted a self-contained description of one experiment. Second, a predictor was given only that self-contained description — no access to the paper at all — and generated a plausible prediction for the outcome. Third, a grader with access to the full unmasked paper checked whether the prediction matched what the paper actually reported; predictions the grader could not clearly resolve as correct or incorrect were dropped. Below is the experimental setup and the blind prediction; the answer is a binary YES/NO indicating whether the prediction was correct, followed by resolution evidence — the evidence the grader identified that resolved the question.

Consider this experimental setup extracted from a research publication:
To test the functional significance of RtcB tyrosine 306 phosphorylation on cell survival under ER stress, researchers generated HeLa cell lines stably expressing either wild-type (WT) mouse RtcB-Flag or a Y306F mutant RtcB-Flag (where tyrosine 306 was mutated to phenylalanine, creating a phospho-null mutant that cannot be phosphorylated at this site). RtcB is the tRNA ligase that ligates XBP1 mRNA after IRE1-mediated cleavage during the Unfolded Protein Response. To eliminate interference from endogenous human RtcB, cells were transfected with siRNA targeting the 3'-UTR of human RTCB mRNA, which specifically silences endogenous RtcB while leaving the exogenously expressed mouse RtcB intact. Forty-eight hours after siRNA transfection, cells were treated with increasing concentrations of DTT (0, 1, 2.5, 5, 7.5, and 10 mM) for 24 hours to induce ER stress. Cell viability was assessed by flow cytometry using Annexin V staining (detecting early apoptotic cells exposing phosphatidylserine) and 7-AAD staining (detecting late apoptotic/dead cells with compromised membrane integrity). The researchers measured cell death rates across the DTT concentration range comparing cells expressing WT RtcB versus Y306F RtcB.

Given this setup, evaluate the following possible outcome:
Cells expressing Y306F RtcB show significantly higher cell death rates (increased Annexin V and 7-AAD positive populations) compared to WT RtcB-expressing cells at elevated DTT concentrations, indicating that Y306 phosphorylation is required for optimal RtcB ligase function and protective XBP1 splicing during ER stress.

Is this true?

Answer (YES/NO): NO